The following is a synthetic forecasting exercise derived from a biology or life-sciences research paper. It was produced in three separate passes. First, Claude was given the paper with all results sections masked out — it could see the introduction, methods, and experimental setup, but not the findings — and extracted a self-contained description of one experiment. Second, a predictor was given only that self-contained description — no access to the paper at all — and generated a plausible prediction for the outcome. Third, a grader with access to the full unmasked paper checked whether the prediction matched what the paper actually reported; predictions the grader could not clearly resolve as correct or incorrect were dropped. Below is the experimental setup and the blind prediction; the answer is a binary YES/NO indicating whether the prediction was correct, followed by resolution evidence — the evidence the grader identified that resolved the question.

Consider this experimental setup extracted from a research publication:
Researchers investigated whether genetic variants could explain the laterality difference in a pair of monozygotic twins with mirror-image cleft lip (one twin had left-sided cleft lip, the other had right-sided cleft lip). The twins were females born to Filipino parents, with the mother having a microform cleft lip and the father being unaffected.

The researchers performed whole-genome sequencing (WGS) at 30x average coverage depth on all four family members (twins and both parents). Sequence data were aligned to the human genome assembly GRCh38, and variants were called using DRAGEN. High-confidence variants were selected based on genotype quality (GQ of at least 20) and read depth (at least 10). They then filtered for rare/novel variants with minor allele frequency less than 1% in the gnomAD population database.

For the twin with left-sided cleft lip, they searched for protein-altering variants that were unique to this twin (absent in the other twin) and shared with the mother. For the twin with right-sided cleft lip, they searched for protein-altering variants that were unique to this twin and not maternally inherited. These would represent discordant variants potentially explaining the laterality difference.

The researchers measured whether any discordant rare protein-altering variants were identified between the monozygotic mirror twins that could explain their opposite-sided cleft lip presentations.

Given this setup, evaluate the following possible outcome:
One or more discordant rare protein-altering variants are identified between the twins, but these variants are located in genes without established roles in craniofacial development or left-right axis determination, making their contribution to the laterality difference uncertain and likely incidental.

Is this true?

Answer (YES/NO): YES